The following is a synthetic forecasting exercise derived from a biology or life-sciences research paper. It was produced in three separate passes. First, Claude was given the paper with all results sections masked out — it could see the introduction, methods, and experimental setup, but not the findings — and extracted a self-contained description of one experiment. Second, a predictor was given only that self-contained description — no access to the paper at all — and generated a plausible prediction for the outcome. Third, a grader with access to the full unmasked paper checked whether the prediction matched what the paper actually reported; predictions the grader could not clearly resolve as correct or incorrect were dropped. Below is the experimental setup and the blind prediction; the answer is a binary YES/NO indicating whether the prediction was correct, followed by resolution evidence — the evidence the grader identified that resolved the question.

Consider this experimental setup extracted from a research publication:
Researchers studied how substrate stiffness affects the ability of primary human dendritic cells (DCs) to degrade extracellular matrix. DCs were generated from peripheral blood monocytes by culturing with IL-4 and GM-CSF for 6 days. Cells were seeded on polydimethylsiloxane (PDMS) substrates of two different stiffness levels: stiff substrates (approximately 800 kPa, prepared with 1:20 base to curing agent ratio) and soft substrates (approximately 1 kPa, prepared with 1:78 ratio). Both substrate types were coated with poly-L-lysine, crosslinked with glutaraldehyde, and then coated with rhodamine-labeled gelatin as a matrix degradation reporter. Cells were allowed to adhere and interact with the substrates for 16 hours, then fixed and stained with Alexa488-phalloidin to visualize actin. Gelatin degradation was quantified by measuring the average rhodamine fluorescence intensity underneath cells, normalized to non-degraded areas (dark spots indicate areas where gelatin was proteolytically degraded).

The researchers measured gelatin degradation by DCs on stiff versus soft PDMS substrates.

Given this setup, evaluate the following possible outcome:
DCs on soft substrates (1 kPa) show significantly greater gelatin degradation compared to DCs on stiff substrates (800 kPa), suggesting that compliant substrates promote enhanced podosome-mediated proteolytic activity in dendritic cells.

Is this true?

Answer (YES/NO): NO